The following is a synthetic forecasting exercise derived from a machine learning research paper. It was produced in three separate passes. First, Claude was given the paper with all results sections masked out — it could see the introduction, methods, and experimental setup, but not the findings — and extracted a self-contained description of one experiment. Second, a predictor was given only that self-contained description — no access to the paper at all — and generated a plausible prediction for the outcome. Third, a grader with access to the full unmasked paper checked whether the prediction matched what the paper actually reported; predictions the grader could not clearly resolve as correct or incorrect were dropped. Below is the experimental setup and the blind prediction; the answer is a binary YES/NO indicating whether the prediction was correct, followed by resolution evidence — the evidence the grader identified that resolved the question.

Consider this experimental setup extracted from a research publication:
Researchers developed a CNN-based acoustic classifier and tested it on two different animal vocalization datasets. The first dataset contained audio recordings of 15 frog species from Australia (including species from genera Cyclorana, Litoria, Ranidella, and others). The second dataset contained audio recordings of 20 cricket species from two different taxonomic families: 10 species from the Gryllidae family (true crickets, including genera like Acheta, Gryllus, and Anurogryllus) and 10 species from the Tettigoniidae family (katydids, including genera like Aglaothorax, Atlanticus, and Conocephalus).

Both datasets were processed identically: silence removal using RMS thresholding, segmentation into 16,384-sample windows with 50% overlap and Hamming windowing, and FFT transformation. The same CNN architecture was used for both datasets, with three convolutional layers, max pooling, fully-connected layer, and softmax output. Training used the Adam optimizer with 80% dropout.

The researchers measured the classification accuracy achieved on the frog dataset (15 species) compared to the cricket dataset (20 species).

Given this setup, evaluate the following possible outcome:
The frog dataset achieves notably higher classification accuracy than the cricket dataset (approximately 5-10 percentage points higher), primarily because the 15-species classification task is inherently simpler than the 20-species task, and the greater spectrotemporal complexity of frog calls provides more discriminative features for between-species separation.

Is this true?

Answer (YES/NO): YES